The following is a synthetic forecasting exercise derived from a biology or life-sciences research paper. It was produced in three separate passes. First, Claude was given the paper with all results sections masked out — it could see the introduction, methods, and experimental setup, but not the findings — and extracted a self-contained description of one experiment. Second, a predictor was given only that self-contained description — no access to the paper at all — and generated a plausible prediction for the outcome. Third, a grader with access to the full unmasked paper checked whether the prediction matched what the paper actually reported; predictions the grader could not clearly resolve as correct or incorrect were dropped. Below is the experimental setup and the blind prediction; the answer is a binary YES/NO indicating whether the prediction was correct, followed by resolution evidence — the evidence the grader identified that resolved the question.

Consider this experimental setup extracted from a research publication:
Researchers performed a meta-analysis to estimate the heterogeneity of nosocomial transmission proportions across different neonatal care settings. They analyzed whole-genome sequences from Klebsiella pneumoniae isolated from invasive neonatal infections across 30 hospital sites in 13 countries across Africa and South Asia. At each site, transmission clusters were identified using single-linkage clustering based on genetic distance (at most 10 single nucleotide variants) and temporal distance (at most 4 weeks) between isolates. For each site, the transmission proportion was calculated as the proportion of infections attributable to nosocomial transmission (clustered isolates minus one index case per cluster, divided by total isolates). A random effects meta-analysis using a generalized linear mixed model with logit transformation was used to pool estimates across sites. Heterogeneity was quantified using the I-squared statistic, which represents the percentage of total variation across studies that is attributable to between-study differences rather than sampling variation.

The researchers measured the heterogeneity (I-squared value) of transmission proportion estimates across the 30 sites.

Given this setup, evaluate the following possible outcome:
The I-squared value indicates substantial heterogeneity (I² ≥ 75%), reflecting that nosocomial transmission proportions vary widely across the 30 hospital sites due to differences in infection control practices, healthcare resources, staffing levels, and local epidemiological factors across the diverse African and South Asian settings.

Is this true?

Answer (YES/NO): YES